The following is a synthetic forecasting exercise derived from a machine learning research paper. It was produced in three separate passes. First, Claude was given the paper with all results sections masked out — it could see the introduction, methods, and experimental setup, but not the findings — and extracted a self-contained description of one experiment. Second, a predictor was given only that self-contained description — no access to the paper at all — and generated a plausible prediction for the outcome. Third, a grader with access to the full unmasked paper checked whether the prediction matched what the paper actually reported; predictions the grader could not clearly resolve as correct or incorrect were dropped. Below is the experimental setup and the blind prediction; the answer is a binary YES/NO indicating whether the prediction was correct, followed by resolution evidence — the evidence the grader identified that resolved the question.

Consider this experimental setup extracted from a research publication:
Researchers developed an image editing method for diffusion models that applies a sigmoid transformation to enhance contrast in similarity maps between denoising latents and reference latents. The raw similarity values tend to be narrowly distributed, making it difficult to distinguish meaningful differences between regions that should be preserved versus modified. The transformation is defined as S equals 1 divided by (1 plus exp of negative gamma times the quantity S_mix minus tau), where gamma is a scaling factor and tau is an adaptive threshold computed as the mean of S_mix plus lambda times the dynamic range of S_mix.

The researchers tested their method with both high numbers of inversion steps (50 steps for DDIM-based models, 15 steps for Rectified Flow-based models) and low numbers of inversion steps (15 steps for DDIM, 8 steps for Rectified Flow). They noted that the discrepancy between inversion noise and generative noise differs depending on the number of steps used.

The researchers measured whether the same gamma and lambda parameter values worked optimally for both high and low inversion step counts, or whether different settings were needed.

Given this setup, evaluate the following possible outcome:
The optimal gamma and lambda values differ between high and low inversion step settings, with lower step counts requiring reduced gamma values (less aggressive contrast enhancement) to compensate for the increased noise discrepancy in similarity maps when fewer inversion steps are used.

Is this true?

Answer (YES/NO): YES